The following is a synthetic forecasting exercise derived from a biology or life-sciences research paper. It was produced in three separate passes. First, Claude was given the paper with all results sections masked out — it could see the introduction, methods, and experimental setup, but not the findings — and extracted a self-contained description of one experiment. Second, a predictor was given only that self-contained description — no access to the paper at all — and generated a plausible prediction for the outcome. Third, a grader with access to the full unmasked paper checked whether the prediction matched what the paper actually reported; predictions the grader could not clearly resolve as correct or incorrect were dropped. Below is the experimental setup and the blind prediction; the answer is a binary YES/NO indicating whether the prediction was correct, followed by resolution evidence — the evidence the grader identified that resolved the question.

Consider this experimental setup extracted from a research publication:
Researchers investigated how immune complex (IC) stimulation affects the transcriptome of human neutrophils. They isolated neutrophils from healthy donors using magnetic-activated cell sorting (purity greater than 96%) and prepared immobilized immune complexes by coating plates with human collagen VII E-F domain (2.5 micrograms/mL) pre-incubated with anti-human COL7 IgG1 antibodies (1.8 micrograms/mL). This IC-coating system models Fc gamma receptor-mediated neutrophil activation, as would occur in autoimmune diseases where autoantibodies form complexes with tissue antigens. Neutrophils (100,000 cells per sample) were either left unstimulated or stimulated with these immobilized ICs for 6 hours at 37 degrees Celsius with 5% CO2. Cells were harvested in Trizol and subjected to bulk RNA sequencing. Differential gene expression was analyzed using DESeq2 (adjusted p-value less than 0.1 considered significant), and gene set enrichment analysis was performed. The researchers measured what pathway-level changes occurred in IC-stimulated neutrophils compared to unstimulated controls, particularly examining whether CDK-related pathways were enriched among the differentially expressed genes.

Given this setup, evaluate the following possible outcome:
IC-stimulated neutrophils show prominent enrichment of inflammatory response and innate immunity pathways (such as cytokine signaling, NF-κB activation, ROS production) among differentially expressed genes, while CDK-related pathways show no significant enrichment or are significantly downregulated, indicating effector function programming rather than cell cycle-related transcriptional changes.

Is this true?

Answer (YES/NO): YES